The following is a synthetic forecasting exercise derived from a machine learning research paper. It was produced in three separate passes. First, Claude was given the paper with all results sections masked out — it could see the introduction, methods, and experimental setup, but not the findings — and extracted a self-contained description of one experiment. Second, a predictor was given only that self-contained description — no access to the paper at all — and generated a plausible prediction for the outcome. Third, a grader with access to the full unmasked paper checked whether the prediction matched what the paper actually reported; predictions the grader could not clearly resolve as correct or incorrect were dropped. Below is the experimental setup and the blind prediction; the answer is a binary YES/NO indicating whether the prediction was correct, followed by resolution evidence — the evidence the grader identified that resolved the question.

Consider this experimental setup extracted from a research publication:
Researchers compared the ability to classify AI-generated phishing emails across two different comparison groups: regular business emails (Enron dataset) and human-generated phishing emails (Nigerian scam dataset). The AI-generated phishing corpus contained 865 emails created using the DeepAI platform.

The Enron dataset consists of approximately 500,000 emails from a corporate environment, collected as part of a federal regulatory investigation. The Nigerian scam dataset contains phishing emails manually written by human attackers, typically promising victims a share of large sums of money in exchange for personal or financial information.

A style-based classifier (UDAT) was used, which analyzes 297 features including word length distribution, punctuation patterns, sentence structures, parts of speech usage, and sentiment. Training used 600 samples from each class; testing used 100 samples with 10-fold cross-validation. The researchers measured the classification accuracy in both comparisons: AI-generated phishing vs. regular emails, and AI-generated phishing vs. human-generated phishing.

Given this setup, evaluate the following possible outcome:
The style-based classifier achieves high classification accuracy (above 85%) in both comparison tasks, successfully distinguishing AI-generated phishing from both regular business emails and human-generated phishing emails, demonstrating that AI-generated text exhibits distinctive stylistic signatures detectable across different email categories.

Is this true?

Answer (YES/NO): YES